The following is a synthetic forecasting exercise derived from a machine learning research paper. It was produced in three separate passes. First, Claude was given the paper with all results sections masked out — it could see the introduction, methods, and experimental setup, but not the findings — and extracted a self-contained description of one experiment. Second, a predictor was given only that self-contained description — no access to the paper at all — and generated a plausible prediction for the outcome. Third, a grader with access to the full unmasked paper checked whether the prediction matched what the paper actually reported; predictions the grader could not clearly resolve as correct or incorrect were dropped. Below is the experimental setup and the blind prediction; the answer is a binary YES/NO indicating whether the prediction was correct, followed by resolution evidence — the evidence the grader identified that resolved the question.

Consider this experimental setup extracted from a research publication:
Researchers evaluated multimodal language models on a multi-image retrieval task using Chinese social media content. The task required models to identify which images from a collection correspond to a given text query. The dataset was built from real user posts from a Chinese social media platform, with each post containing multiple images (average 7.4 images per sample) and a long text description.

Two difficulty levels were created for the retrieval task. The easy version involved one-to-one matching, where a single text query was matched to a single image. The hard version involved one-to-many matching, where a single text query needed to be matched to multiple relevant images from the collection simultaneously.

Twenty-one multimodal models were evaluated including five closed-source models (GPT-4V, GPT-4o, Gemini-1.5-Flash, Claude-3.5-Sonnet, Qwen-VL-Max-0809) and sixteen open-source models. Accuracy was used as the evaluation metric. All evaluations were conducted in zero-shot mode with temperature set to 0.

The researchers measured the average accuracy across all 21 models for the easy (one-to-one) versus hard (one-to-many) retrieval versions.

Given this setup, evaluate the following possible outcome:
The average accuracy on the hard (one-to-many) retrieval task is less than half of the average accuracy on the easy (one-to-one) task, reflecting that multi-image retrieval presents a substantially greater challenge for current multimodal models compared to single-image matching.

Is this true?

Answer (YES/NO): YES